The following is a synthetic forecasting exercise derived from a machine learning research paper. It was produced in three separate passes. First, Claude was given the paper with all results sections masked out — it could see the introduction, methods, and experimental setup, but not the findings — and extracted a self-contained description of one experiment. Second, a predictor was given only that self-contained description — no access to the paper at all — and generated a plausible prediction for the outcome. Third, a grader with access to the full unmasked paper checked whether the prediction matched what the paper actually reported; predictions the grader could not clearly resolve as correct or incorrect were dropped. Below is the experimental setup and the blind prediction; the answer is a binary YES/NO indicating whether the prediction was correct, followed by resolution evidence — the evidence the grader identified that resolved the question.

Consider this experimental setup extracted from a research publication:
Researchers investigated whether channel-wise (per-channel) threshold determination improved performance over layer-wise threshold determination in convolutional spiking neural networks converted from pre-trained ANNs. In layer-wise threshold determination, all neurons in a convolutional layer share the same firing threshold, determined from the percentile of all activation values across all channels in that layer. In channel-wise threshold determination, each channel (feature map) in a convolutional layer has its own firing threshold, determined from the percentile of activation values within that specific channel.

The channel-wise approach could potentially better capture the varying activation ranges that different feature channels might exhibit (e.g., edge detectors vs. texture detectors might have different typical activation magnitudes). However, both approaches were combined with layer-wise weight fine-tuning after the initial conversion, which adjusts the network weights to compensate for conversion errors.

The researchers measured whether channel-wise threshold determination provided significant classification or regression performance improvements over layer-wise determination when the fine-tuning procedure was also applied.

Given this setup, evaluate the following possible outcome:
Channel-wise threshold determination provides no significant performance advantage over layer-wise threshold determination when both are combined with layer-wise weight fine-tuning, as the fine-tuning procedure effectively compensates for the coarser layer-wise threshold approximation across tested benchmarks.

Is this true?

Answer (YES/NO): YES